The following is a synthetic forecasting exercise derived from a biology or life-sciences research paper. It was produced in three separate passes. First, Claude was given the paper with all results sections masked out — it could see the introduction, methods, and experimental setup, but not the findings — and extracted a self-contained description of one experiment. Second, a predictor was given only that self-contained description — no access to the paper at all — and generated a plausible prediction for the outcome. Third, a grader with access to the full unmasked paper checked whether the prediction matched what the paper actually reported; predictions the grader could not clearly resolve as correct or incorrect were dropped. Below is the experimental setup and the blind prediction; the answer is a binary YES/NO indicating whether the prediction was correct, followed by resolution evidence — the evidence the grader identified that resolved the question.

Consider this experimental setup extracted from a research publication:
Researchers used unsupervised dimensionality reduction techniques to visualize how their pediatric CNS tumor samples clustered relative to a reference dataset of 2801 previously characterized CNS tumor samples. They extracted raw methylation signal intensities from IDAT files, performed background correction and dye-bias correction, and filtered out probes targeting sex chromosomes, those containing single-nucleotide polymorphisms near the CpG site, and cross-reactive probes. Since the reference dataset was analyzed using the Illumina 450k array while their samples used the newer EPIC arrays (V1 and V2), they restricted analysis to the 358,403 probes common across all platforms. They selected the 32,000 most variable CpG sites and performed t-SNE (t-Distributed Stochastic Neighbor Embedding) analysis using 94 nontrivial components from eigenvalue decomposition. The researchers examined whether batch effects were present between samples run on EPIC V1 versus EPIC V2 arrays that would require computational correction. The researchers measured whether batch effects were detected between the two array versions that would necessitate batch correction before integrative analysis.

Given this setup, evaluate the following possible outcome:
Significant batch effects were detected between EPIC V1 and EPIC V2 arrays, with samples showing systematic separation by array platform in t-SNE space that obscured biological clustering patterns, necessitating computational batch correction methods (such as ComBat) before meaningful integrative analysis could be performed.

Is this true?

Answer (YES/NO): NO